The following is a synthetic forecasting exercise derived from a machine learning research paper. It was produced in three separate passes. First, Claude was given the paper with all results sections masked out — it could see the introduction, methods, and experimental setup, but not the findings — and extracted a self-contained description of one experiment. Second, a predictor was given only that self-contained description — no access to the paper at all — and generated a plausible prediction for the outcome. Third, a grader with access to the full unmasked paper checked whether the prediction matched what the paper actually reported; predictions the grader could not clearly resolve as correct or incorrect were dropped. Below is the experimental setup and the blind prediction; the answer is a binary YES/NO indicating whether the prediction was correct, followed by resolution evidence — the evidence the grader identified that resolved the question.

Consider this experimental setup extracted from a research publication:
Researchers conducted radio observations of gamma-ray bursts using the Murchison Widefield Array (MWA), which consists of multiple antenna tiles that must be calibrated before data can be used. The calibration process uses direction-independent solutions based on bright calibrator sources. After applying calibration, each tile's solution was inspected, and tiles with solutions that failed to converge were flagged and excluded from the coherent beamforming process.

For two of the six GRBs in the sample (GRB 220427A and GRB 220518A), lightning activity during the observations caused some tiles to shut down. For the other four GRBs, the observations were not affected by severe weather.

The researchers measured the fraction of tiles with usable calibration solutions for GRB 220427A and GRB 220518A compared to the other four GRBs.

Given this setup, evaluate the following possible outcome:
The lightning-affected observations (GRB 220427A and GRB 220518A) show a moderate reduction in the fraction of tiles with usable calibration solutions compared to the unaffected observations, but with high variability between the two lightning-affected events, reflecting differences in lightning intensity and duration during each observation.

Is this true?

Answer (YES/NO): NO